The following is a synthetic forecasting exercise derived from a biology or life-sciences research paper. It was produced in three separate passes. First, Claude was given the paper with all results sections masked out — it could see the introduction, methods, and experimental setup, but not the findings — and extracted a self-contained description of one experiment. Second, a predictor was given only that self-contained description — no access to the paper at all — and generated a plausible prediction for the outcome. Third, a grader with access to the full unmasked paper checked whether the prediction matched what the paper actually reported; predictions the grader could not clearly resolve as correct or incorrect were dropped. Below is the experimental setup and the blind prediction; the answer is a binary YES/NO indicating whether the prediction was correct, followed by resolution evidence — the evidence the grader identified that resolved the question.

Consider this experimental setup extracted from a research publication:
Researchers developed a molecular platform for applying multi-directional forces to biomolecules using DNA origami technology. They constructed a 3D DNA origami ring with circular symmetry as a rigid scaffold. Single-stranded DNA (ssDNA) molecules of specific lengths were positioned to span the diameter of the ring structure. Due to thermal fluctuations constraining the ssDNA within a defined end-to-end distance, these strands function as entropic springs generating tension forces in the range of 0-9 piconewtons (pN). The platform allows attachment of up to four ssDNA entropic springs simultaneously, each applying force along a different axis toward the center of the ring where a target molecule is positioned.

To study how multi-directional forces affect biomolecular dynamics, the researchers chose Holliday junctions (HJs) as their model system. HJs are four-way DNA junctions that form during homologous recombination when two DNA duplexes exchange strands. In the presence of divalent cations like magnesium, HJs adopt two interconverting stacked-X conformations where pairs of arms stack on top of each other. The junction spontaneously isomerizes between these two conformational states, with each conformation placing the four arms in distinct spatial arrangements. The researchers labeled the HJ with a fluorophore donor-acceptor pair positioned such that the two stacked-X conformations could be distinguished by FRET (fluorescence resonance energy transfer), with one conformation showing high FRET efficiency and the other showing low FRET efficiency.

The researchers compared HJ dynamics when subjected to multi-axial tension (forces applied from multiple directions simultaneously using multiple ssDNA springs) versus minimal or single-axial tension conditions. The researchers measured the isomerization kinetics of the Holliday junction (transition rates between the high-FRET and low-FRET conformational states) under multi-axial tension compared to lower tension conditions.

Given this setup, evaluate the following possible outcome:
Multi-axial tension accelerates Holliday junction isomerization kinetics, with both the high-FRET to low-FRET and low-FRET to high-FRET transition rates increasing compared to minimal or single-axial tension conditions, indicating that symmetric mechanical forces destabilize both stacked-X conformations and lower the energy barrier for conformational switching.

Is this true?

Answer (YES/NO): NO